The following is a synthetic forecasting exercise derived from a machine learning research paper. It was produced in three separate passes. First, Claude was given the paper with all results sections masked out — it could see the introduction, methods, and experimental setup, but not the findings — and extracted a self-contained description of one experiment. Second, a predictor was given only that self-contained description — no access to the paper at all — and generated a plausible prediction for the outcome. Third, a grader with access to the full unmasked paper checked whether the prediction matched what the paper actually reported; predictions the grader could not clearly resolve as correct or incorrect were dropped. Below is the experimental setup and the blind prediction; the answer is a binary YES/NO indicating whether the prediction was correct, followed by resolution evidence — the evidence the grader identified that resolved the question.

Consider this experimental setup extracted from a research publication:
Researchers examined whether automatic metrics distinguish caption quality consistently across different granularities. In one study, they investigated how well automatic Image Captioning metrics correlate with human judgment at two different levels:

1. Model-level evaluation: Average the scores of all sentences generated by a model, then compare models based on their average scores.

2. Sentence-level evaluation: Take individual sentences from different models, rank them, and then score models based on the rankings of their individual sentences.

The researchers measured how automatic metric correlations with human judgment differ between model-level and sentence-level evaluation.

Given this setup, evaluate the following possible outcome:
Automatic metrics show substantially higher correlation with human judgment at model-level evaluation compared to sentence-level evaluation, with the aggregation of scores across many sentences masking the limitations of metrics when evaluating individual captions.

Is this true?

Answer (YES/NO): YES